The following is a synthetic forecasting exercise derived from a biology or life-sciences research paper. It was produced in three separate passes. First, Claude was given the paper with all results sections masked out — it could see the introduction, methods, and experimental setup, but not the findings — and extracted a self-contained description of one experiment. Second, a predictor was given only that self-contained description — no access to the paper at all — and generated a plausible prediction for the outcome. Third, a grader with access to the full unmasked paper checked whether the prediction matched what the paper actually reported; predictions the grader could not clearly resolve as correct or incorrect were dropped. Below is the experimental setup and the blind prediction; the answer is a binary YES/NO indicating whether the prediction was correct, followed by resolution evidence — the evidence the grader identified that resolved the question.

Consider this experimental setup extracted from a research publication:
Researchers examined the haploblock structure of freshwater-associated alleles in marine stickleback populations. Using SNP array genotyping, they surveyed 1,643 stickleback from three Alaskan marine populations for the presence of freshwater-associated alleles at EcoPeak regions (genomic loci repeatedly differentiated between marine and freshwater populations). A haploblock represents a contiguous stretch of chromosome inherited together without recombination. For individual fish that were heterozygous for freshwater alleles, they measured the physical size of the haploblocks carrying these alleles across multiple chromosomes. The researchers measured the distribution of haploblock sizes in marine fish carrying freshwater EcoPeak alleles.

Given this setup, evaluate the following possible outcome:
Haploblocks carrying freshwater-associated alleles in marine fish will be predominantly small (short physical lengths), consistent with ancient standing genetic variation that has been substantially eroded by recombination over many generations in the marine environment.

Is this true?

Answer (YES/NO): YES